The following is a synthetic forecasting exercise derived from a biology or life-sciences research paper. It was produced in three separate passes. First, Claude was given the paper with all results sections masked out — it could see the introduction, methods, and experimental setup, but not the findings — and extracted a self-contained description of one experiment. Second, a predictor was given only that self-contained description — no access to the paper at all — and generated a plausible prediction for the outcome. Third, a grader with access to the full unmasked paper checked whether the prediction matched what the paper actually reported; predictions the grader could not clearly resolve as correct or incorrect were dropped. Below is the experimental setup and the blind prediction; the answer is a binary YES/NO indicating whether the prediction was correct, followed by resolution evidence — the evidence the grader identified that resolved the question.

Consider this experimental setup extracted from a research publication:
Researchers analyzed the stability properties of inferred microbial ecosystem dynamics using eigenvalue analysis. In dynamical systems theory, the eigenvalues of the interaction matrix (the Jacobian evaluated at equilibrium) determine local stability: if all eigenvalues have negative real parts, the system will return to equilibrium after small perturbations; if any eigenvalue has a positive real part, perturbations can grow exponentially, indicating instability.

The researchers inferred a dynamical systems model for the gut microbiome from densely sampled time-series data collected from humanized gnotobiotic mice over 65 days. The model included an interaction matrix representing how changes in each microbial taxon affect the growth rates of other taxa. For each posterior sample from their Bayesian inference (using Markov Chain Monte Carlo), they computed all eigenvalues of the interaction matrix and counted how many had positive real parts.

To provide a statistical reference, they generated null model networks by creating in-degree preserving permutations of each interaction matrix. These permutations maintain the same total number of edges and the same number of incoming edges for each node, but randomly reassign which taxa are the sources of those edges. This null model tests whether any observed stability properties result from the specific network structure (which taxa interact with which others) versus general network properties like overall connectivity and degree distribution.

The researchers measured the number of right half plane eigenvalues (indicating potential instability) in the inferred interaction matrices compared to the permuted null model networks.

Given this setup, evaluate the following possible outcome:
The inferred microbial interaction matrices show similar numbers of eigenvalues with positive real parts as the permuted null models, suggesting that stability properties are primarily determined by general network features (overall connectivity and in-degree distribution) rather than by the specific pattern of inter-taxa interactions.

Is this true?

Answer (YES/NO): NO